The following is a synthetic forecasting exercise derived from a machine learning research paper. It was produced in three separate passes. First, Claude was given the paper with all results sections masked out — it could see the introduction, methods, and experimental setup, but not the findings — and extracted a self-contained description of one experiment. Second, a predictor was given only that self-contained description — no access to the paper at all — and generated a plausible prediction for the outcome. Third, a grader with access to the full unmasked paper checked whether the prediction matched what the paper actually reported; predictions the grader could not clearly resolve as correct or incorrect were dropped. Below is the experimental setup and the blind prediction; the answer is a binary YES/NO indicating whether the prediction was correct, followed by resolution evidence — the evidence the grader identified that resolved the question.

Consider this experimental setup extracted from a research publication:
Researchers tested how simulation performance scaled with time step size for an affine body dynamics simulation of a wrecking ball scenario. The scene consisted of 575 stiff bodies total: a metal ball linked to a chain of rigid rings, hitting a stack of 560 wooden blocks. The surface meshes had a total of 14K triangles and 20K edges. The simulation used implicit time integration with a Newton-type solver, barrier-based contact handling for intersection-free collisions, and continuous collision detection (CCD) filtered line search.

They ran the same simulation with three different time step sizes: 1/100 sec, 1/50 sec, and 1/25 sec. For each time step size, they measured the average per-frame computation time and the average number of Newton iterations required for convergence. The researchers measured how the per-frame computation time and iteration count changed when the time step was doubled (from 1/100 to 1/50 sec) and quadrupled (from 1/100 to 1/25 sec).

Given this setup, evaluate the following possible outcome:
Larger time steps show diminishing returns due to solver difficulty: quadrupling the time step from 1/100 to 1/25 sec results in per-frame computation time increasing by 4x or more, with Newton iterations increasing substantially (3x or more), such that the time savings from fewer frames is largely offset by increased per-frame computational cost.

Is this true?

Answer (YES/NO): YES